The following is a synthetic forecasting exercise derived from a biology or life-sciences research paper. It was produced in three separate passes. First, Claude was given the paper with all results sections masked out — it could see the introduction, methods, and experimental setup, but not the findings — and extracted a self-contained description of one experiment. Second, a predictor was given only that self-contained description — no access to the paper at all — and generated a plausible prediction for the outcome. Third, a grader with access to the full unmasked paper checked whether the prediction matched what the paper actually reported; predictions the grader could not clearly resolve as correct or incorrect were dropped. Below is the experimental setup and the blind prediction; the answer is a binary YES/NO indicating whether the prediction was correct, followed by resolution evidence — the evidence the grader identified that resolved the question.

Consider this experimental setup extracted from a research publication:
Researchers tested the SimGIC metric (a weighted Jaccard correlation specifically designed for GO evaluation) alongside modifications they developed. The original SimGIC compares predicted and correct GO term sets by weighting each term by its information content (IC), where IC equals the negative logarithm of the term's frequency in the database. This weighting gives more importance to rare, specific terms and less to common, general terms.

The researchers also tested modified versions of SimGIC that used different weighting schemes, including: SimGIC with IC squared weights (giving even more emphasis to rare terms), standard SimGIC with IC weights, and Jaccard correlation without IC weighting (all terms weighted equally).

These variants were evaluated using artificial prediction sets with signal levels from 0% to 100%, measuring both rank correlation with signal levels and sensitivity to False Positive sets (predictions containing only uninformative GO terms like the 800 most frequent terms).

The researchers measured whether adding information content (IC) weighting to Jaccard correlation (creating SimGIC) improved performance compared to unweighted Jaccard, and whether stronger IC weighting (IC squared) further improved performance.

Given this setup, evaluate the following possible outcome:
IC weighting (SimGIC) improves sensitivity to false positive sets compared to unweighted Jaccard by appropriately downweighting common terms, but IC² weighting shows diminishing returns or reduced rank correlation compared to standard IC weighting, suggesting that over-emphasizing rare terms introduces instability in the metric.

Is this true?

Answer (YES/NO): YES